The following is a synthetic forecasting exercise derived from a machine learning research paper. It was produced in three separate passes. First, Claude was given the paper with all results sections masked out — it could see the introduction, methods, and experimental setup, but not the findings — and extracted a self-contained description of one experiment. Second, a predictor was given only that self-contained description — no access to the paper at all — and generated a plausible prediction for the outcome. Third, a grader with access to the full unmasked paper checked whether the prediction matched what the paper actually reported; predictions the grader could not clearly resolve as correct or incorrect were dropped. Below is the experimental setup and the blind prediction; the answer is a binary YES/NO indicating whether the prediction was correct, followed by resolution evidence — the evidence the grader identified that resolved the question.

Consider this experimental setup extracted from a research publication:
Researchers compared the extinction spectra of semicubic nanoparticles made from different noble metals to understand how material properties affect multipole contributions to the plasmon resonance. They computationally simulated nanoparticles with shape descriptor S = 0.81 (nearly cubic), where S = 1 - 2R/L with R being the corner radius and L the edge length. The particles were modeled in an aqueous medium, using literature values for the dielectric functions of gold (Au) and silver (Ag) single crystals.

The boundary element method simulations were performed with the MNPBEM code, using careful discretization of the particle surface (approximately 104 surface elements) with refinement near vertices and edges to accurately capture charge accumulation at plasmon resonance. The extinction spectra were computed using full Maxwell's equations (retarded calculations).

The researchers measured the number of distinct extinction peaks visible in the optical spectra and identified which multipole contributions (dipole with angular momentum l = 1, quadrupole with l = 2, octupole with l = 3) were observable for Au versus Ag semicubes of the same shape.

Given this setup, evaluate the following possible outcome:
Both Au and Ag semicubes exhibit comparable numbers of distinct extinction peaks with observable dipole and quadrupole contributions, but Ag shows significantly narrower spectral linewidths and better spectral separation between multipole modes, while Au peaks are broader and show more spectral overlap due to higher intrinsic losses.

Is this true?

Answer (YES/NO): NO